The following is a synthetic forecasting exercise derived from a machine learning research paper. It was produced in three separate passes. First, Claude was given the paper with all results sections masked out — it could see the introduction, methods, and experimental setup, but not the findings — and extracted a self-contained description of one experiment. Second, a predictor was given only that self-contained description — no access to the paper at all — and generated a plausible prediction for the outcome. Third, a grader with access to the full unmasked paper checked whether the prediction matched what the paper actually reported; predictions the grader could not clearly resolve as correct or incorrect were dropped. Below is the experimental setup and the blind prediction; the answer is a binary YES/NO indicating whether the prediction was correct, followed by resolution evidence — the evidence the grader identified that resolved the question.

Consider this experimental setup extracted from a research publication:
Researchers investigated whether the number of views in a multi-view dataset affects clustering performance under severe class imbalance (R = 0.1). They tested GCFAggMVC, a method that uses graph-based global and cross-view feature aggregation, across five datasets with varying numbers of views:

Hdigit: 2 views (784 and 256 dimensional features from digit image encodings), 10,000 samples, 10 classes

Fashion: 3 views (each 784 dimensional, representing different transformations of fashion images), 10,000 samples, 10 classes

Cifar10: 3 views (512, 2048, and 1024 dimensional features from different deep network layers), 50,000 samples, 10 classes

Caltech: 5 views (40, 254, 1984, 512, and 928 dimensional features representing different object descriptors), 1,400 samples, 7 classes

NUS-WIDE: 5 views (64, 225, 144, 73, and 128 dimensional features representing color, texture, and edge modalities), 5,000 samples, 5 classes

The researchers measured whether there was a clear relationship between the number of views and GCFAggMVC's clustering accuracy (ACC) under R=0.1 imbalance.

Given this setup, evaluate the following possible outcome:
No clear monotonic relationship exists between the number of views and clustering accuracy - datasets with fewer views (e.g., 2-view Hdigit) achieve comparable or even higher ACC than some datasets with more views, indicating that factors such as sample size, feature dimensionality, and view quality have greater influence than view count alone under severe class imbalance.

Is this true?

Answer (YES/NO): YES